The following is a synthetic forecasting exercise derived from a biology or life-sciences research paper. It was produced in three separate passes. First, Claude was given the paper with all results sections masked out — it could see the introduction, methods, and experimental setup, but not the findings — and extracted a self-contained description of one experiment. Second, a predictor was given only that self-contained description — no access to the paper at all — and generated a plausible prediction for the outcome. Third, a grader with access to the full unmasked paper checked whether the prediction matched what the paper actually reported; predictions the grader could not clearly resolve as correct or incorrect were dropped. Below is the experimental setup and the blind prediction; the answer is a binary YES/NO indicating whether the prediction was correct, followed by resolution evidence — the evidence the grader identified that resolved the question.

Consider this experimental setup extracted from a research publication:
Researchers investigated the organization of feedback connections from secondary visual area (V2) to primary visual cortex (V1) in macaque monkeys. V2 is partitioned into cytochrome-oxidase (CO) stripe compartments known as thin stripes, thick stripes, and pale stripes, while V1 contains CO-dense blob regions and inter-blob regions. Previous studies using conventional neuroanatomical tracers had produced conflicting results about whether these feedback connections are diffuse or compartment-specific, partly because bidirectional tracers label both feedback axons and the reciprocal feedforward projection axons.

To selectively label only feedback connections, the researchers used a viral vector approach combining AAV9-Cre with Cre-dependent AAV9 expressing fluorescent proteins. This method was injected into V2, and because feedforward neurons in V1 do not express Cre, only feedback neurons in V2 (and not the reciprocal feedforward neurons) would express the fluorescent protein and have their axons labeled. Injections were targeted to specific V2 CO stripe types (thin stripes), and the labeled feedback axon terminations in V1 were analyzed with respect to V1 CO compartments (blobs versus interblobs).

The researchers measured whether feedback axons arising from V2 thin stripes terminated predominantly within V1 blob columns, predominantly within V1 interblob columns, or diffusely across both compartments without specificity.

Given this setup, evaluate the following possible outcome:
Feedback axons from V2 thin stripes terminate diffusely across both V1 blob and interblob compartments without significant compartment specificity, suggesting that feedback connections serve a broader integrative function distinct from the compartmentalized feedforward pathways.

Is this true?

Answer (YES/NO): NO